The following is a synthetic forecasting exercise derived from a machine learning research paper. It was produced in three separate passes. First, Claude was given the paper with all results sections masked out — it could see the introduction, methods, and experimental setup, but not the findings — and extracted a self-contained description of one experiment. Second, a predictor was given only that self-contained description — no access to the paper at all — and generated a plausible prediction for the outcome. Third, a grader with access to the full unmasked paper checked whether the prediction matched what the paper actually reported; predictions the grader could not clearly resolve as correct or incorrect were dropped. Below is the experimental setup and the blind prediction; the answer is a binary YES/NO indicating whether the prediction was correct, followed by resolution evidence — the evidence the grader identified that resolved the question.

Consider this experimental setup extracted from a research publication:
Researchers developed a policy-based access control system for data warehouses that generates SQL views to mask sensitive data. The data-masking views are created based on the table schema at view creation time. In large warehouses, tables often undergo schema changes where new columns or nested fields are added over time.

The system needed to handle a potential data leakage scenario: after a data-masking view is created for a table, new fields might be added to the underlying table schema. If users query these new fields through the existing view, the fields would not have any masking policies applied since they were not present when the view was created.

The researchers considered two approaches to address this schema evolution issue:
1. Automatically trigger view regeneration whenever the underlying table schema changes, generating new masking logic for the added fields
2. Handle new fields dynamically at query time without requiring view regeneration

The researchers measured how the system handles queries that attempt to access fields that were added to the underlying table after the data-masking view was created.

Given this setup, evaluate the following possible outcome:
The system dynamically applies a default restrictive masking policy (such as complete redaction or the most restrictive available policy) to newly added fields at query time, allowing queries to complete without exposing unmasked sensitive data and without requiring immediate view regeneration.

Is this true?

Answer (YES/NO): YES